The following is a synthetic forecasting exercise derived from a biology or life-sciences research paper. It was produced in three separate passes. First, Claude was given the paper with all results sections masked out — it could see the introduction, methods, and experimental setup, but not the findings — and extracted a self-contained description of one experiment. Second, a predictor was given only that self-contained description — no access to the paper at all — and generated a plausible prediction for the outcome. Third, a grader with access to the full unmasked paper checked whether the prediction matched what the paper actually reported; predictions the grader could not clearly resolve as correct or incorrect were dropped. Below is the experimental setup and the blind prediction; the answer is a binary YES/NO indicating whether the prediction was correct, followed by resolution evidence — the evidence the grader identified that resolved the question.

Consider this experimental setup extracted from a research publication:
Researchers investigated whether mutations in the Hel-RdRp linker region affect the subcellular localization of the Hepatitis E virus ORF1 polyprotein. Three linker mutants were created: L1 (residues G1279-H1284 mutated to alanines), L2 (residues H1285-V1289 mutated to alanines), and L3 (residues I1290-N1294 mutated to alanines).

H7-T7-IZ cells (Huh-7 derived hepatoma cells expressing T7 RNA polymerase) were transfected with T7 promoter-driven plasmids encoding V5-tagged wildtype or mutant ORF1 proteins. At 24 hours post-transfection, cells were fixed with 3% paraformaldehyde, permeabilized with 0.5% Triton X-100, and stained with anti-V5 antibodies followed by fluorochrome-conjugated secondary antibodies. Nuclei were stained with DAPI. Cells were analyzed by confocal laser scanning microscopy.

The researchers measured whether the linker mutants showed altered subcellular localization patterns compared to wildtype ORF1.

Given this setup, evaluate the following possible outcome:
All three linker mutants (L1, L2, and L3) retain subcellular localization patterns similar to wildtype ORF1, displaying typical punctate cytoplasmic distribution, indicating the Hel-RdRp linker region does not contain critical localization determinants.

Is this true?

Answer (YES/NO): YES